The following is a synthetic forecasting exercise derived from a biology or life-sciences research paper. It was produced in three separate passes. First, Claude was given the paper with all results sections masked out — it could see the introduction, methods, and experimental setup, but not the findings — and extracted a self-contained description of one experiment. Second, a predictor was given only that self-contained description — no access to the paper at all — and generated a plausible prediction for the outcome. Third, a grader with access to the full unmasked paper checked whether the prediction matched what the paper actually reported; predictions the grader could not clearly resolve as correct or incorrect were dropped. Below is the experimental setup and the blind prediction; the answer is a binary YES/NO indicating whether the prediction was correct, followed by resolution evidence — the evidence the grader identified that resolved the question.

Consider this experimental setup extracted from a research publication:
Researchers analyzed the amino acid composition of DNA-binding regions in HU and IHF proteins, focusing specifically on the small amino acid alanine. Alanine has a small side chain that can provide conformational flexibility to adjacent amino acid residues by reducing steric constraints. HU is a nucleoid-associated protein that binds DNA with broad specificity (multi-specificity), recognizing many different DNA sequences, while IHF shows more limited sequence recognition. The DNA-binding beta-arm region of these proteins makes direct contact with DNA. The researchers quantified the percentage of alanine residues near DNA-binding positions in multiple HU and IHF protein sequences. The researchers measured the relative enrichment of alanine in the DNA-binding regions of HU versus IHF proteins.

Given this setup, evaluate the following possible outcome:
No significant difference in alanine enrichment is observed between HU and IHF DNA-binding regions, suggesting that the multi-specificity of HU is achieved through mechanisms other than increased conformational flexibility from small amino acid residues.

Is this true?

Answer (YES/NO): NO